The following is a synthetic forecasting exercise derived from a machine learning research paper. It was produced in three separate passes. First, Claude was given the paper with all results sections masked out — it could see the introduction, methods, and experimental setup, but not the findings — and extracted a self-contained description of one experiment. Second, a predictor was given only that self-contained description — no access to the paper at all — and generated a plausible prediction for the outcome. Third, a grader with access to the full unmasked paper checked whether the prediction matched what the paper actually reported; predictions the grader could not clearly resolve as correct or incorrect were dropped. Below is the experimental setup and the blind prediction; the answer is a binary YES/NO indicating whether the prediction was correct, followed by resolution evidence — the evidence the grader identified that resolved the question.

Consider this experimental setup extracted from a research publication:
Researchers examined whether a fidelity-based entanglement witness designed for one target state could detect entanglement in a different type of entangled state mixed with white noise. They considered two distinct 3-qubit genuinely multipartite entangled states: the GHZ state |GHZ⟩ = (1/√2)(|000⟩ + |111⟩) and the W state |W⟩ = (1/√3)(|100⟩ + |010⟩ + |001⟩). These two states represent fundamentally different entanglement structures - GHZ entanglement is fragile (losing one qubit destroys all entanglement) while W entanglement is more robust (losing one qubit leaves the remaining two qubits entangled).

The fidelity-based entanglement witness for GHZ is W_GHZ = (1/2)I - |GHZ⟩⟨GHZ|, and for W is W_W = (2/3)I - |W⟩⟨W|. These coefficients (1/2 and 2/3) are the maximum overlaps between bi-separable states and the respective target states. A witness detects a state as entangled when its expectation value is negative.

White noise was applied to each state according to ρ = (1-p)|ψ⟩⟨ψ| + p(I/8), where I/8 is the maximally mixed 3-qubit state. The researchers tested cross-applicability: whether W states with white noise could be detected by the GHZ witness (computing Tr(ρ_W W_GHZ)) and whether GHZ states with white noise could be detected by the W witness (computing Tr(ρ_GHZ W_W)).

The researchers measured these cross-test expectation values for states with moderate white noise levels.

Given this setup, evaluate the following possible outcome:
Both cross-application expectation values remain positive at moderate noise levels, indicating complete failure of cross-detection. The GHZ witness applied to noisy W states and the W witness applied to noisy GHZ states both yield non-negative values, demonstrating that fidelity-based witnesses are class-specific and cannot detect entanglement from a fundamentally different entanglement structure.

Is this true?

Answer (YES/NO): YES